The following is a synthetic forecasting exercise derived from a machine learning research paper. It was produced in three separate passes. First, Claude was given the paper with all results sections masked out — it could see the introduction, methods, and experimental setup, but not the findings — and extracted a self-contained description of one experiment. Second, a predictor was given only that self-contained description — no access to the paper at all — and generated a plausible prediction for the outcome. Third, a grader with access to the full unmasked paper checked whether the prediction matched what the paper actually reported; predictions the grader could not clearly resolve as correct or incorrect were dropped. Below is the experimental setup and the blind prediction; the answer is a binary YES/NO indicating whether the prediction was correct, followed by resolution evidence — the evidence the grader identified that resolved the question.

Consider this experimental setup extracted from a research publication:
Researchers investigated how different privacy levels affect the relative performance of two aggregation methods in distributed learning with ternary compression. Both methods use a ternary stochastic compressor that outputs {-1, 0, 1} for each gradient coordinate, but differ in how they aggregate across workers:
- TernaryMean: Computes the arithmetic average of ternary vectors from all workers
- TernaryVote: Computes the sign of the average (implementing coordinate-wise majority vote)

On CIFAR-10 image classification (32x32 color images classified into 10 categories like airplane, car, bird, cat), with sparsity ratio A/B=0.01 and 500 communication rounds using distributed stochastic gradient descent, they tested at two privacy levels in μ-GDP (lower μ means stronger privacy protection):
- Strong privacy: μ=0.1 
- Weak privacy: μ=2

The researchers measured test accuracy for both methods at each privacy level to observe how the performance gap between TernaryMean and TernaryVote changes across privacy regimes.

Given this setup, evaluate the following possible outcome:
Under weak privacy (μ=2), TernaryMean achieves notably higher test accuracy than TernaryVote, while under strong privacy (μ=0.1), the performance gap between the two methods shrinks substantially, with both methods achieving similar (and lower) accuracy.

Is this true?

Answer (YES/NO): NO